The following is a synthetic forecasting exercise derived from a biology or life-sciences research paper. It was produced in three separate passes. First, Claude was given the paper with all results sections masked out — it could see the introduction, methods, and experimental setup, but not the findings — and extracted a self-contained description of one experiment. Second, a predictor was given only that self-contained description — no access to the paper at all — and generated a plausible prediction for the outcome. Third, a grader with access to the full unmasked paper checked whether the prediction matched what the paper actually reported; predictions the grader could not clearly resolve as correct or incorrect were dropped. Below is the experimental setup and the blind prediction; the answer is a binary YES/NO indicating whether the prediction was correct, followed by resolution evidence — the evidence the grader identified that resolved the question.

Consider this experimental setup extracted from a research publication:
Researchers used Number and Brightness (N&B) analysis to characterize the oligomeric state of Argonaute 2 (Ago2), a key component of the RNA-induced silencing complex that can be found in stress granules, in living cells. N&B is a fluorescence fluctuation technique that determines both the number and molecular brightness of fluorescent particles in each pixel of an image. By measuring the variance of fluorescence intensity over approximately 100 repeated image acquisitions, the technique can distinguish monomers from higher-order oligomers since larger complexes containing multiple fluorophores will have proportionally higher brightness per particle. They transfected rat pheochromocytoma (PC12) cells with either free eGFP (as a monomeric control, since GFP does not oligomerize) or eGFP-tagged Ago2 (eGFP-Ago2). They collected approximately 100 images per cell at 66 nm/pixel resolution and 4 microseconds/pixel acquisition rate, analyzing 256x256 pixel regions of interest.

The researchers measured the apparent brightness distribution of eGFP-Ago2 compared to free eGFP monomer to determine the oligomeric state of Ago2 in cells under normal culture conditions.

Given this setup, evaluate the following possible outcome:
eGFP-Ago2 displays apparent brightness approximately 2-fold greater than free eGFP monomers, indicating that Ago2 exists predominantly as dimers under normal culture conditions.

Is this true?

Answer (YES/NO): NO